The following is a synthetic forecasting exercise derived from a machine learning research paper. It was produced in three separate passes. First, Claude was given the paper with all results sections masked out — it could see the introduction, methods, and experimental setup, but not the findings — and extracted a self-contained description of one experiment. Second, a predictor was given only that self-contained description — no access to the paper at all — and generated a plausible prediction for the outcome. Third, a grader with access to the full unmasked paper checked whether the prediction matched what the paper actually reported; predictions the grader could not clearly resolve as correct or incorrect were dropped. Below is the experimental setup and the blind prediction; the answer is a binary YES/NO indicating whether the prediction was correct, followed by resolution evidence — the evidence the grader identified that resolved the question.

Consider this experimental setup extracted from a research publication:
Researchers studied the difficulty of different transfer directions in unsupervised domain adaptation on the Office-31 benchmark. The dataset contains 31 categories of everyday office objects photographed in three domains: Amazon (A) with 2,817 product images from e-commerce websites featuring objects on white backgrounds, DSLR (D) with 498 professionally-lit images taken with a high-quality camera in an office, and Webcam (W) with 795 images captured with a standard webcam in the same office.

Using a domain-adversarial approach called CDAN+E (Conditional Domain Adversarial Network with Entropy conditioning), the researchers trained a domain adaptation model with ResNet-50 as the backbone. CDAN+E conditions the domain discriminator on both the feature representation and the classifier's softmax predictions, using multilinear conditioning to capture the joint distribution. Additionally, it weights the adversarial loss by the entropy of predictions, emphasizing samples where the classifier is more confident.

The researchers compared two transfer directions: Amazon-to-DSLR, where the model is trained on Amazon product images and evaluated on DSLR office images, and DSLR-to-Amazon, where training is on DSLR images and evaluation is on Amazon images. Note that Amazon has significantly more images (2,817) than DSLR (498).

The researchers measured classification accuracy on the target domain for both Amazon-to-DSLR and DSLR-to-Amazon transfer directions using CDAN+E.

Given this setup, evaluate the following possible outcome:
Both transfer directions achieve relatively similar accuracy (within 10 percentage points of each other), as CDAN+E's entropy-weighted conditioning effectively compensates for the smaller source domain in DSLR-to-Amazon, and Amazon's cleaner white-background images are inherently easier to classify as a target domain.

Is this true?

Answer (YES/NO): NO